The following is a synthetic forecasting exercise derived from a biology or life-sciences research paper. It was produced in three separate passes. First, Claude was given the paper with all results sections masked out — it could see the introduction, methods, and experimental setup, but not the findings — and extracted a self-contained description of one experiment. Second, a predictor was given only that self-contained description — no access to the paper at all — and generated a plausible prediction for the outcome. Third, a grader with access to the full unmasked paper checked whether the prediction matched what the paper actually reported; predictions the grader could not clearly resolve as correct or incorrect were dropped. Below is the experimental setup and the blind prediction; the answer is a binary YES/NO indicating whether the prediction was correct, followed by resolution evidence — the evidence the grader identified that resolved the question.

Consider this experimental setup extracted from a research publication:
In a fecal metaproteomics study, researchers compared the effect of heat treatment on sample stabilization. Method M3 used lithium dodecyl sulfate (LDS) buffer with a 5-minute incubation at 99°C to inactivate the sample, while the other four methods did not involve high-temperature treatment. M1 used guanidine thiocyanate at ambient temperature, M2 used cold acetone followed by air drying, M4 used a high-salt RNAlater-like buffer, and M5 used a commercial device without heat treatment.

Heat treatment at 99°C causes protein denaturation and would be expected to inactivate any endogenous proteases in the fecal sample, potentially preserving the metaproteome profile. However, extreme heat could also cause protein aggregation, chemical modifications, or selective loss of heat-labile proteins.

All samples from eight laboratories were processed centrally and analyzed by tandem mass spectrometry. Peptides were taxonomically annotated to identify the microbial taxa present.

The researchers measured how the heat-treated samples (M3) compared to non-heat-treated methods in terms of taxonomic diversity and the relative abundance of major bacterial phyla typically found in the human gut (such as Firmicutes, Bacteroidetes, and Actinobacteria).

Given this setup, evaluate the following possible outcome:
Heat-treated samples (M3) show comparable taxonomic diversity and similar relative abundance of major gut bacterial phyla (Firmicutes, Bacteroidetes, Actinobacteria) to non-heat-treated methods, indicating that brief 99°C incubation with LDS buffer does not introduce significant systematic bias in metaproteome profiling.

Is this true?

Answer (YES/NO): NO